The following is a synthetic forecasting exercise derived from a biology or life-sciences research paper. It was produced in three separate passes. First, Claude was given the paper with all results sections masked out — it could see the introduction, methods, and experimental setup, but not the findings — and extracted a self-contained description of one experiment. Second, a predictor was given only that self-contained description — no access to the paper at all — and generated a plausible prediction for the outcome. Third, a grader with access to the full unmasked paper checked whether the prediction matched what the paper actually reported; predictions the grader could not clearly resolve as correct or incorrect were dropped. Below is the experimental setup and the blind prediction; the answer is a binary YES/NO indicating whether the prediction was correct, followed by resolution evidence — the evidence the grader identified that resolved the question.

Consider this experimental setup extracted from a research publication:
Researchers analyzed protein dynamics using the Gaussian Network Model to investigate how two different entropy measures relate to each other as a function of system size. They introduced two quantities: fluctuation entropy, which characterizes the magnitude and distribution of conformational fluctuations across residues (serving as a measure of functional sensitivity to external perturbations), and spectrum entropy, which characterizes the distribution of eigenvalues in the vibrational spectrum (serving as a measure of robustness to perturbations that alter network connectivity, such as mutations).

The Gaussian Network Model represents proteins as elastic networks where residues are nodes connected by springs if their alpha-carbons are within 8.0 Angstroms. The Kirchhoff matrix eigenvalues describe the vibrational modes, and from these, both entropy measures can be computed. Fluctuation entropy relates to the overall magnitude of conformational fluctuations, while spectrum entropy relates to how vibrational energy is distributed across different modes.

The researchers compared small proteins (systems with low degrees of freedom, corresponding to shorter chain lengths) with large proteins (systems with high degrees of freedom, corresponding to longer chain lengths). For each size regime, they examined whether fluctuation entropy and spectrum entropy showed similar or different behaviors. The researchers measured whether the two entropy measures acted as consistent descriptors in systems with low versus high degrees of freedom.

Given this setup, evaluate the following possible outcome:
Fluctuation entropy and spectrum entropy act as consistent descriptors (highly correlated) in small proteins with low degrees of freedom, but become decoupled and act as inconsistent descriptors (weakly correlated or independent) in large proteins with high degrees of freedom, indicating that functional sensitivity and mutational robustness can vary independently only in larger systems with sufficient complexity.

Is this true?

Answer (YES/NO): NO